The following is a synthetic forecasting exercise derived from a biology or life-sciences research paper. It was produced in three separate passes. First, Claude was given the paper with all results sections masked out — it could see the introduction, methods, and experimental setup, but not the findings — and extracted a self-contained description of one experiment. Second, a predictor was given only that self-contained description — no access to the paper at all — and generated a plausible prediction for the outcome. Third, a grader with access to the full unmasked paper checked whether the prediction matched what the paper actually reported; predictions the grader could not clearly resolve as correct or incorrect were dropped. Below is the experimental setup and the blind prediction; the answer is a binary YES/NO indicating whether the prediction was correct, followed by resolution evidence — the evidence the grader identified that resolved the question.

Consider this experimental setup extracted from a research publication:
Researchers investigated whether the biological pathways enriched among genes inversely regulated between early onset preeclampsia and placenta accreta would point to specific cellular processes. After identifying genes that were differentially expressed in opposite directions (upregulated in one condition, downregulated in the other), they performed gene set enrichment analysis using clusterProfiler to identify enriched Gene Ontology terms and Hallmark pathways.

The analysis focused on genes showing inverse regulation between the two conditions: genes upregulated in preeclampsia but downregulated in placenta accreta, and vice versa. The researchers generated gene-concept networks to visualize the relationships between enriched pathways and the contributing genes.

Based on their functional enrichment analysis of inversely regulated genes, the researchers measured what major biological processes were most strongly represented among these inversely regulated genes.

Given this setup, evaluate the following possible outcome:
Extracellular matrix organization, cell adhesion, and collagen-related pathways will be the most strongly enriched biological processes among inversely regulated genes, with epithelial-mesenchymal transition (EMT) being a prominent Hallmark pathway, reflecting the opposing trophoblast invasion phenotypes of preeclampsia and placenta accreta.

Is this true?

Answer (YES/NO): NO